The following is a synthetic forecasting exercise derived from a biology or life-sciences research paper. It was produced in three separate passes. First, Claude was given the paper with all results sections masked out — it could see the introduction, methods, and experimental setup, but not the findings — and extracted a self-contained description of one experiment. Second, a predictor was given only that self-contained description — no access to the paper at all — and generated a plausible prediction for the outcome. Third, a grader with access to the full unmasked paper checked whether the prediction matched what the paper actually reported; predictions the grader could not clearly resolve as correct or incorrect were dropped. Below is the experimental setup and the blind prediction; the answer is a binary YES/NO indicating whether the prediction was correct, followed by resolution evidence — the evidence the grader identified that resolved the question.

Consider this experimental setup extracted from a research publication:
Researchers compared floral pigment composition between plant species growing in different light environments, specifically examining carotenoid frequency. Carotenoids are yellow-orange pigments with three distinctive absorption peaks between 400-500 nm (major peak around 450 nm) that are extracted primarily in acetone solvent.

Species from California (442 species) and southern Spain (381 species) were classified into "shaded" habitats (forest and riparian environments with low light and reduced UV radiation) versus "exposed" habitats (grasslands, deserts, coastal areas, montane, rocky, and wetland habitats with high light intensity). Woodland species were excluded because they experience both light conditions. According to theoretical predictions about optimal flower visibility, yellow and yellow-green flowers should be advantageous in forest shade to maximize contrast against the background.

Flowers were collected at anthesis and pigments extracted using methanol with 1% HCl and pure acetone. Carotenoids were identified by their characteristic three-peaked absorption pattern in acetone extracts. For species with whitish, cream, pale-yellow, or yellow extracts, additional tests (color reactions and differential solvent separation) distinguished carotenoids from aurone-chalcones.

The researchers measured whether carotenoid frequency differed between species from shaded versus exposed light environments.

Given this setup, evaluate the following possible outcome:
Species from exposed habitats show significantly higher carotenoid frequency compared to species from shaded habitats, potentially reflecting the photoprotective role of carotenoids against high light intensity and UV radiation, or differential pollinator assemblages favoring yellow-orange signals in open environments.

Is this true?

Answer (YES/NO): NO